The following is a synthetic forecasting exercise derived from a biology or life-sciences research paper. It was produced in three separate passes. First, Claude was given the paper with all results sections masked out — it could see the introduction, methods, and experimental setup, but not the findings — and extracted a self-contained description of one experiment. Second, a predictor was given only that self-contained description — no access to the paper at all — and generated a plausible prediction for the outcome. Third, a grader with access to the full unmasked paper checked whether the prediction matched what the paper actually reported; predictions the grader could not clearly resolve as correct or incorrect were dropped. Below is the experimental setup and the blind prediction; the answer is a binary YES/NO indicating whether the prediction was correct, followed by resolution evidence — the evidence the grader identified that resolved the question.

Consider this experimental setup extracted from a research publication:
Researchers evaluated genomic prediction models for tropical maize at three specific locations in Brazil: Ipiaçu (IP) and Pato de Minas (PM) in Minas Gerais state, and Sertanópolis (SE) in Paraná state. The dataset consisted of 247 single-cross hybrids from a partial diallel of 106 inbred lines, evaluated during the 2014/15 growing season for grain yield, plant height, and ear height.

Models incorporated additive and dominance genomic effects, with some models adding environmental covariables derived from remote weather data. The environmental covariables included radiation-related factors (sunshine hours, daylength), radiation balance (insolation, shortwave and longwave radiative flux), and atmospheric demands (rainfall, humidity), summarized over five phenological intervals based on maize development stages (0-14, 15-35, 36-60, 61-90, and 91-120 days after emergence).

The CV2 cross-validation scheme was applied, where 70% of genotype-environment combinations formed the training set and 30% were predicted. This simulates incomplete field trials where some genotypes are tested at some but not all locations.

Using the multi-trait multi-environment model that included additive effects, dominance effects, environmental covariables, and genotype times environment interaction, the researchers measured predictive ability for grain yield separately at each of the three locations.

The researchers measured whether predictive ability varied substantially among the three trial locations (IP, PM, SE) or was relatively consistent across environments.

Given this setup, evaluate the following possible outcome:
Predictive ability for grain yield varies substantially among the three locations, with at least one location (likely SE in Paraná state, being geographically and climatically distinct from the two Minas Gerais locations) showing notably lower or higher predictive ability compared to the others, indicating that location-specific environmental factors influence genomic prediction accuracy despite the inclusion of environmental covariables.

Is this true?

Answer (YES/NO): YES